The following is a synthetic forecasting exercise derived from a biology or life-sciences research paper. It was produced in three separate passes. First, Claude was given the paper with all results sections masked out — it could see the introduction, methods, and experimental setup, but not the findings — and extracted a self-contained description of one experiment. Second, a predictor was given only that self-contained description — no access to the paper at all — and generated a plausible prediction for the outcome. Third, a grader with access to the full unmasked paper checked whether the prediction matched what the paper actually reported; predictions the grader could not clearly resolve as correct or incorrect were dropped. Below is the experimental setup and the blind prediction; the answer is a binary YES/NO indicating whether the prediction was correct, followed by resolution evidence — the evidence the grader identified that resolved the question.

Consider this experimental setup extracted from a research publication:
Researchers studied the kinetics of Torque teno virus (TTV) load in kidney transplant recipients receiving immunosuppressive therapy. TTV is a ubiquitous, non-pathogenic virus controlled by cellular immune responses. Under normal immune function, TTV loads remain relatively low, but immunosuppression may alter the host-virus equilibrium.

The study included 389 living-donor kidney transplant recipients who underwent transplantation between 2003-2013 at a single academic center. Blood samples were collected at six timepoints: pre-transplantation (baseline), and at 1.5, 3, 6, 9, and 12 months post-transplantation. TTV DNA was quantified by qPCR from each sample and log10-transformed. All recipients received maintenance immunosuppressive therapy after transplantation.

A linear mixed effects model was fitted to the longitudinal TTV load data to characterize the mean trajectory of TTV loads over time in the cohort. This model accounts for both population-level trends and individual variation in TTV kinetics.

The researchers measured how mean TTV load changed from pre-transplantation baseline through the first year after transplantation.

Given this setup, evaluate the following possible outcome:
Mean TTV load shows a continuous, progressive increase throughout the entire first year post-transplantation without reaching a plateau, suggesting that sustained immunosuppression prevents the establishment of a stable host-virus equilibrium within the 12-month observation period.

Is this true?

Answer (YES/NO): NO